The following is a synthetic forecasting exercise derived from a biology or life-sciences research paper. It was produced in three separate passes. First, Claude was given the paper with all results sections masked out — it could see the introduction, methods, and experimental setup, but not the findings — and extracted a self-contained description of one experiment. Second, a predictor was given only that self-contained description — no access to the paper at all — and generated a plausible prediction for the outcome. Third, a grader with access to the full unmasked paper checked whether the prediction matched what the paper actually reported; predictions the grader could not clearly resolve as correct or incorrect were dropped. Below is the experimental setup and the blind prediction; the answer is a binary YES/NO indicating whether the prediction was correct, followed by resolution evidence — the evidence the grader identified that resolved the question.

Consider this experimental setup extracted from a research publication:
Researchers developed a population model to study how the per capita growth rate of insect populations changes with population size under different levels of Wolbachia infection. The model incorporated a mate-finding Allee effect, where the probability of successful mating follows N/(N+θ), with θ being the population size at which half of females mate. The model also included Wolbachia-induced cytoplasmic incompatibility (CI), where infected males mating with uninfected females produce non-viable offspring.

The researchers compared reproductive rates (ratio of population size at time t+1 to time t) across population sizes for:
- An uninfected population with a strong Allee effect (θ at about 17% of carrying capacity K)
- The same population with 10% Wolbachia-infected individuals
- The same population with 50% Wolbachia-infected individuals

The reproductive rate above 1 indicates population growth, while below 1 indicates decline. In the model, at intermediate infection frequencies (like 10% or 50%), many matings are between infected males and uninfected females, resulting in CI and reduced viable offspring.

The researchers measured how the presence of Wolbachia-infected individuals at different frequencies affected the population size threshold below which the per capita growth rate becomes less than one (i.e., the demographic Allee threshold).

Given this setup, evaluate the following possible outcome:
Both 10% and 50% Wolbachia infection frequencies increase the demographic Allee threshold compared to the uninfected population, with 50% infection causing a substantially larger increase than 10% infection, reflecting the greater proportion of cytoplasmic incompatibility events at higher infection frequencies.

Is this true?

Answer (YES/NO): NO